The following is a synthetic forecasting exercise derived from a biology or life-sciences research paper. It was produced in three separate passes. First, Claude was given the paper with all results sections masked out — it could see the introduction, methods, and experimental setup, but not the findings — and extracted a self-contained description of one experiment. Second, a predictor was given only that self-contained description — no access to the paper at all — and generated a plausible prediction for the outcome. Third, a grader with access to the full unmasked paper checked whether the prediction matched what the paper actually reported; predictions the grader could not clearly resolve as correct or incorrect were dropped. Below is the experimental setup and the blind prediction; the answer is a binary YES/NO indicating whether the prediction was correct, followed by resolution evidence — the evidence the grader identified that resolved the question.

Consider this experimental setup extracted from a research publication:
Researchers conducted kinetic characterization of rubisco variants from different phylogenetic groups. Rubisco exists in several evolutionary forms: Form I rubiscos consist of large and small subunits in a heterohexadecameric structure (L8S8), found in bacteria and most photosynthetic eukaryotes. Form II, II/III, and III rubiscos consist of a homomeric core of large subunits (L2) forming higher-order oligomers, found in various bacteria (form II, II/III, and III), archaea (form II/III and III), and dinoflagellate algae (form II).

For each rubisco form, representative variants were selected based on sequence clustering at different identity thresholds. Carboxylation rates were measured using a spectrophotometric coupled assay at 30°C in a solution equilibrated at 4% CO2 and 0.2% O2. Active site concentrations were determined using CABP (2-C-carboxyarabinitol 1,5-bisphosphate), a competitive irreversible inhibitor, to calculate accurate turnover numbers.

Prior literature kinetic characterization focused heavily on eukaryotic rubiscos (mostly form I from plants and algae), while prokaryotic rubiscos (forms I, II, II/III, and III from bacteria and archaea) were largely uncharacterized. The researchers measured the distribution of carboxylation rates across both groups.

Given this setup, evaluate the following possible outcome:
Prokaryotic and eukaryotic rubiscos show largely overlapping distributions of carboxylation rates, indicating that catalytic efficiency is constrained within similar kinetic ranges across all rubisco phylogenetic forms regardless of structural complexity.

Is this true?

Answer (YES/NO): YES